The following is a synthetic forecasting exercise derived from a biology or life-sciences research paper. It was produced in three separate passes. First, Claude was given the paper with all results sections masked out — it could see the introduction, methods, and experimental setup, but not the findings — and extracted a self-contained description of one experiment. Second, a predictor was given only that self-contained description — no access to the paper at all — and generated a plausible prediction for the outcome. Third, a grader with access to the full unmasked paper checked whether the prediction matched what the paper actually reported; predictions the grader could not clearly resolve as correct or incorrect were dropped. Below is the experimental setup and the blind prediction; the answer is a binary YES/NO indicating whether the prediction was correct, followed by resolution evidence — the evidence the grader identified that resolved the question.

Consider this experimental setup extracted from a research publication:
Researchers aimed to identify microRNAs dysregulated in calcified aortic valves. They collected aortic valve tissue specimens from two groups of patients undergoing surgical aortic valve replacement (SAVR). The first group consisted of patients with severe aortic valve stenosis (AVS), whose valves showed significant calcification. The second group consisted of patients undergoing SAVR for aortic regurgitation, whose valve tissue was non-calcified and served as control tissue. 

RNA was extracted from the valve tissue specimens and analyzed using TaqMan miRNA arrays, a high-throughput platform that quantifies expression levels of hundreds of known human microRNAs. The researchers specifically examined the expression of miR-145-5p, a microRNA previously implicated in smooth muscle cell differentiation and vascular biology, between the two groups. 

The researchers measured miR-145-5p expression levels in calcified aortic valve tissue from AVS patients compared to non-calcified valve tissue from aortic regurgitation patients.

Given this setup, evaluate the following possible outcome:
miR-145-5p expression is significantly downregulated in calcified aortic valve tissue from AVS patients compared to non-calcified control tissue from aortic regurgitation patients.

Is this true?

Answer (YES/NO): NO